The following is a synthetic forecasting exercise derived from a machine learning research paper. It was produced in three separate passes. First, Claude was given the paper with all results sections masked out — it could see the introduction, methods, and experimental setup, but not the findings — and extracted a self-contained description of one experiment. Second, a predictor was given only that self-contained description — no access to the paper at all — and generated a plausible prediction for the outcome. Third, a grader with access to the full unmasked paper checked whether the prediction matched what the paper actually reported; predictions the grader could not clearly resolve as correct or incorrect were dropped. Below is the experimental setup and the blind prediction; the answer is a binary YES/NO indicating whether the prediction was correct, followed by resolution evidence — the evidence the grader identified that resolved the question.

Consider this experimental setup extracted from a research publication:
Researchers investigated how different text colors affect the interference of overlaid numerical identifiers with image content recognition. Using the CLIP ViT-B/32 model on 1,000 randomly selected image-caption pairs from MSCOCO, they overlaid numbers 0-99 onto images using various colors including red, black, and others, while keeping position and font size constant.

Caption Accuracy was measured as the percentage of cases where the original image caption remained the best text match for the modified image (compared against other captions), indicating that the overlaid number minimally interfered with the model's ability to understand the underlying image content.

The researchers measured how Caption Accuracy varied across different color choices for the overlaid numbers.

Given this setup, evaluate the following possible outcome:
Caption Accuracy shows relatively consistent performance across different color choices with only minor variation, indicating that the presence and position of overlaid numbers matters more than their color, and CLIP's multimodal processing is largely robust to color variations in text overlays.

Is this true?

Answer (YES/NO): YES